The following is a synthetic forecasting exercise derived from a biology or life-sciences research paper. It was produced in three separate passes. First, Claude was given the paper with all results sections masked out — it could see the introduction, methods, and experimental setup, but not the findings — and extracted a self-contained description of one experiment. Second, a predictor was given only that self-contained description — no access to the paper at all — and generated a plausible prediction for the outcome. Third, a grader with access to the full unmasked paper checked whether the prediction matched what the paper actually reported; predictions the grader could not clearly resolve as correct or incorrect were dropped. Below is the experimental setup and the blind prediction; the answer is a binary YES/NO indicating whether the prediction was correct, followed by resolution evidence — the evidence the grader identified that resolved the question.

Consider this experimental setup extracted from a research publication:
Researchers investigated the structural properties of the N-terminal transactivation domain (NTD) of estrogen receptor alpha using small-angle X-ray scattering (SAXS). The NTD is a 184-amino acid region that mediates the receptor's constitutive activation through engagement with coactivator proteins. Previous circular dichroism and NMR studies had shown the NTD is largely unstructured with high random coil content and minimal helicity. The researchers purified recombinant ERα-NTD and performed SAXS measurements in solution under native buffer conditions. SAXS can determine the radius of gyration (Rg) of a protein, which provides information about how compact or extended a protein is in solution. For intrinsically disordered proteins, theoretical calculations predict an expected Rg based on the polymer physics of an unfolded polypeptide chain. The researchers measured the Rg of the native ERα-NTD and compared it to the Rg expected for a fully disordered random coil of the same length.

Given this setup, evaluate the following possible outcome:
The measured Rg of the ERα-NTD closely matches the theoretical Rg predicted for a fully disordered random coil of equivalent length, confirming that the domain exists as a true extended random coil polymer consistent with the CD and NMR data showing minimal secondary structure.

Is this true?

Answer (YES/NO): NO